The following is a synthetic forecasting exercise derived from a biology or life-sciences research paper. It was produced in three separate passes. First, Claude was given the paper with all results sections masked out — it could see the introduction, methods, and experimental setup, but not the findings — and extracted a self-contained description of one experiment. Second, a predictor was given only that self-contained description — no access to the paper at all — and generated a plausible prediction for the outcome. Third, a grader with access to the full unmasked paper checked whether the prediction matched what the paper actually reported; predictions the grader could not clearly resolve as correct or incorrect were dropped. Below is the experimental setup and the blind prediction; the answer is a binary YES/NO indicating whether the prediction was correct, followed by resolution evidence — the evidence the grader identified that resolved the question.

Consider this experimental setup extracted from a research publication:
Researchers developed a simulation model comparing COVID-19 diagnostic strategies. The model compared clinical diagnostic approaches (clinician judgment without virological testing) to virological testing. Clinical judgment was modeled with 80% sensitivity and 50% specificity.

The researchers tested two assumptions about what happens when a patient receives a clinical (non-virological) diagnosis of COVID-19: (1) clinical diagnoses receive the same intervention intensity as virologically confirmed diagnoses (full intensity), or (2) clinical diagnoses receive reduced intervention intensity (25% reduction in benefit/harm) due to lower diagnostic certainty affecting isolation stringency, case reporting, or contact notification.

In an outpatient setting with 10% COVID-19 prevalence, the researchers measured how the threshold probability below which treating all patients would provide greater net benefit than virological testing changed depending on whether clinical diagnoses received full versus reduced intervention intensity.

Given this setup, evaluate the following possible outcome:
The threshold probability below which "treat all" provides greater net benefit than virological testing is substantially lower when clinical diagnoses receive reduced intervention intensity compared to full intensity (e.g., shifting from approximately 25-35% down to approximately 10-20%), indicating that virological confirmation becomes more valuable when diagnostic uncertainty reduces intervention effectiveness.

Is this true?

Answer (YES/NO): NO